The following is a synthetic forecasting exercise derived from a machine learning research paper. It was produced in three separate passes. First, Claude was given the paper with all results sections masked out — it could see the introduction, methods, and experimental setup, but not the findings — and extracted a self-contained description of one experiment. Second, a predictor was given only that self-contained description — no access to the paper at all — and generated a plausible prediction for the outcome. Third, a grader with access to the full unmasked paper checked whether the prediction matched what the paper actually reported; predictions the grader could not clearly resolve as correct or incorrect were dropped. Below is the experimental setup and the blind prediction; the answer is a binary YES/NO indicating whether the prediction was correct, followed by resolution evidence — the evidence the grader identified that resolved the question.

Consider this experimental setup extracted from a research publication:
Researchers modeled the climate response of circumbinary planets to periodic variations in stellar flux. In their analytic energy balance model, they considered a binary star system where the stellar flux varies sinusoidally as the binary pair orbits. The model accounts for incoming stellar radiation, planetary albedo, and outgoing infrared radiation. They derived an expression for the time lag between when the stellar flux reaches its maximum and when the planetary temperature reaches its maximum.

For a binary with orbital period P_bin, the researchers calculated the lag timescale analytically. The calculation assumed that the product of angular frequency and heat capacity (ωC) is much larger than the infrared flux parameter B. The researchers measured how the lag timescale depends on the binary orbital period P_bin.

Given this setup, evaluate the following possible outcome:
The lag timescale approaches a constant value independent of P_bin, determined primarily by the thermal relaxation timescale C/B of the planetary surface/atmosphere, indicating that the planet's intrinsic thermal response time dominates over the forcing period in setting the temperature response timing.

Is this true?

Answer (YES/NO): NO